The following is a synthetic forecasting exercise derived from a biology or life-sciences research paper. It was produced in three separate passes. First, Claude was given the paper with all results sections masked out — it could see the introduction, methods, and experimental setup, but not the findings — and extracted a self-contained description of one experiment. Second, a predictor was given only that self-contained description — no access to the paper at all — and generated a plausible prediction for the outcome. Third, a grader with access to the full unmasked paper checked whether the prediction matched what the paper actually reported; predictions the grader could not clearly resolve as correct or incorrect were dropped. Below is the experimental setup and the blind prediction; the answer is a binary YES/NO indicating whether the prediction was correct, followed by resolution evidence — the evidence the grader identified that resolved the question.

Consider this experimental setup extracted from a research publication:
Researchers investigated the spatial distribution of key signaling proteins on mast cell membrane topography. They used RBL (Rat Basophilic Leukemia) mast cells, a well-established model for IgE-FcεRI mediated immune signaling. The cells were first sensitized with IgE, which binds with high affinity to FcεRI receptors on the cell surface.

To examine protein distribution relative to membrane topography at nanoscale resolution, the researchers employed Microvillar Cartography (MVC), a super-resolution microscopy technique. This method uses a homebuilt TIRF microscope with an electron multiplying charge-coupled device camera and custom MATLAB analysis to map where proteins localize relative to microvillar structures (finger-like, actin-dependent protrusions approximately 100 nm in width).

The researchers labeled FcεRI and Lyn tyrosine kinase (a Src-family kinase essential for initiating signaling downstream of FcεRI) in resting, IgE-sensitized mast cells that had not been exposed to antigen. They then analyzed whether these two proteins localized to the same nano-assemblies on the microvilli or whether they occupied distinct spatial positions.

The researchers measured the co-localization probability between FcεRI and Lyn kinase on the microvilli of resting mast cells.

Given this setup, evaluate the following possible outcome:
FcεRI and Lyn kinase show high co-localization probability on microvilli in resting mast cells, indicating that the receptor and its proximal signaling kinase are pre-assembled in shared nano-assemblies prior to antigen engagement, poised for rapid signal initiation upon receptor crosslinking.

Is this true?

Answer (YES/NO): NO